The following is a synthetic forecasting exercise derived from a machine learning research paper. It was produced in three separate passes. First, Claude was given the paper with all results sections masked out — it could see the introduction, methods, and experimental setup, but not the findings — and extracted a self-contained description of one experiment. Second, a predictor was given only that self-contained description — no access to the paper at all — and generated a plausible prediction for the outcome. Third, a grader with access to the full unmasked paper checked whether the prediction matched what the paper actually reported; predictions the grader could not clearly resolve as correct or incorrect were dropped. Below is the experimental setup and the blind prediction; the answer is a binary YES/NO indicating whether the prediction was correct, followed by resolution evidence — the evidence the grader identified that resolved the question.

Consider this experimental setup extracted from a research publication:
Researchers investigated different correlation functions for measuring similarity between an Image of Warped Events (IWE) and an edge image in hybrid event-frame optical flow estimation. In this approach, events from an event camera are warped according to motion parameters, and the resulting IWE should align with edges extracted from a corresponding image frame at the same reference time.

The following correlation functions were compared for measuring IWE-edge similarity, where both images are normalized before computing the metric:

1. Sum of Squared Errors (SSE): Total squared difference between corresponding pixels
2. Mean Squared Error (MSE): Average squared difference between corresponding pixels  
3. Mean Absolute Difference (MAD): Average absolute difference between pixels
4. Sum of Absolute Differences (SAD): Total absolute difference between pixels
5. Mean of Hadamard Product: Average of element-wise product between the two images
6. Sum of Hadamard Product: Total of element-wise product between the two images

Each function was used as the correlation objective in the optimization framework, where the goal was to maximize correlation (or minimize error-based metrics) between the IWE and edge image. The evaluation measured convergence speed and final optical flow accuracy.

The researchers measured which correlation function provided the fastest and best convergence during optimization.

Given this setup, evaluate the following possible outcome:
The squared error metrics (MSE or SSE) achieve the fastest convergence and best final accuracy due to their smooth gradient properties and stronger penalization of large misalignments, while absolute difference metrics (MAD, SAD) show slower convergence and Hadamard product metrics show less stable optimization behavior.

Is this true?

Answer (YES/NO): NO